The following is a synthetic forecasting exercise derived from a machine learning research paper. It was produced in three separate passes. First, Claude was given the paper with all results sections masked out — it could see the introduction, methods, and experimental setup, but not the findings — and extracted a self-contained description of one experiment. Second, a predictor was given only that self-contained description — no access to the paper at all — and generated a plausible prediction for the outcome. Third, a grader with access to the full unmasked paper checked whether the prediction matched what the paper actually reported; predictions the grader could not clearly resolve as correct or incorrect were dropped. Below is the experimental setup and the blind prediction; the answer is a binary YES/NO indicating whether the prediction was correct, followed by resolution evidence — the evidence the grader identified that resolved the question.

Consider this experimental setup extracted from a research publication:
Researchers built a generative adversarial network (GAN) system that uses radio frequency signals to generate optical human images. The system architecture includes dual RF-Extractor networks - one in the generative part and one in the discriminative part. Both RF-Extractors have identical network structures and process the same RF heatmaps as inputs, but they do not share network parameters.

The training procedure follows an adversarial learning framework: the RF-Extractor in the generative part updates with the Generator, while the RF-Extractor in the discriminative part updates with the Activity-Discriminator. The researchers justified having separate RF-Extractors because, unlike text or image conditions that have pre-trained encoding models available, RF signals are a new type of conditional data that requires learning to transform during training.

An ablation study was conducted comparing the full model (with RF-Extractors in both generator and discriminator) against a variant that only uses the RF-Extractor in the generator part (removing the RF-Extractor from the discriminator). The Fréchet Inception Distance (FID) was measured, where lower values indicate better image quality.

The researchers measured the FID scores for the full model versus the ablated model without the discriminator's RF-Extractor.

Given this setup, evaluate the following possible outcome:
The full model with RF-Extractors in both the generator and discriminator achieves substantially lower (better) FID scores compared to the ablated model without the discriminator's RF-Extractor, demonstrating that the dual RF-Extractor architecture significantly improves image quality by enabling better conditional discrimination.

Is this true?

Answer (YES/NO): YES